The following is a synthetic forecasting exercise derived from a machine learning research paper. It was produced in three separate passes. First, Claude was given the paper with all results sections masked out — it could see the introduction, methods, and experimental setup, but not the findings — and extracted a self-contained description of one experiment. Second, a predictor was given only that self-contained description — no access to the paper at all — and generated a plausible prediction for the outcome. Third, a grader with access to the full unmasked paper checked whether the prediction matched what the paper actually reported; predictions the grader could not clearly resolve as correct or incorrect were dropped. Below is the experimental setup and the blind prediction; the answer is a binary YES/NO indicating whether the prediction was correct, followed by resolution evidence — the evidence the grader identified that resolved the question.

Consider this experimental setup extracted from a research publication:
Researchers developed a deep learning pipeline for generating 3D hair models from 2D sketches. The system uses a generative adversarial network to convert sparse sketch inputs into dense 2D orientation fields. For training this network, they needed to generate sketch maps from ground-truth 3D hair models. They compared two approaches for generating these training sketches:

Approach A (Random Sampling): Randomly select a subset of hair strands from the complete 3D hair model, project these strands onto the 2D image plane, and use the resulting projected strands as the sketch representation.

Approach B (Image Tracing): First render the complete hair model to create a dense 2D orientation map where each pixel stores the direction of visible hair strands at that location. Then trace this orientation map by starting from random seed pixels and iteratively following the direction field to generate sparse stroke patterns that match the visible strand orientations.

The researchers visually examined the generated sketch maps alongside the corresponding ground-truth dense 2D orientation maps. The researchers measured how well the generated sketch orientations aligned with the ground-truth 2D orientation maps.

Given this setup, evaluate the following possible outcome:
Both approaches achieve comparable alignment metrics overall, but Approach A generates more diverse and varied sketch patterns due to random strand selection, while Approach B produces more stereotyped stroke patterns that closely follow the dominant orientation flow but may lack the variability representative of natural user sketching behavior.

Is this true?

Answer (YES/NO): NO